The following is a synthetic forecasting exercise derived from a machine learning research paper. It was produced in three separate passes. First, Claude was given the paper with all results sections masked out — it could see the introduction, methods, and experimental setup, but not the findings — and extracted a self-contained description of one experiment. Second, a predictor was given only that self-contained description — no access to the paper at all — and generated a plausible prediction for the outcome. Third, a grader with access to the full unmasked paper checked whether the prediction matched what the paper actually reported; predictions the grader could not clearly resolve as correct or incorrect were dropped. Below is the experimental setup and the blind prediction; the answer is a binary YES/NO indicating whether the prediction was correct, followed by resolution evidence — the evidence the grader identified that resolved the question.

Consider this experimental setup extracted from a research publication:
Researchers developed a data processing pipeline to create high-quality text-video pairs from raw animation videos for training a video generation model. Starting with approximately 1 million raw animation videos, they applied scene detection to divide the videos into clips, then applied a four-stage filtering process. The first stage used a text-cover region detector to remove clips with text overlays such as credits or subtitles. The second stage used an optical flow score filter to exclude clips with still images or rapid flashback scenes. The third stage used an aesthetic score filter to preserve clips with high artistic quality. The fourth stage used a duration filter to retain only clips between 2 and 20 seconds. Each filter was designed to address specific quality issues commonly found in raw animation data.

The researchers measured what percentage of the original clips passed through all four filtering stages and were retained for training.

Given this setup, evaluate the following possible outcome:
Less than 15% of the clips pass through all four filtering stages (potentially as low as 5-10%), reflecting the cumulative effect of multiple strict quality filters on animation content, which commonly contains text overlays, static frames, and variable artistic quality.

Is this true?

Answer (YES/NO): YES